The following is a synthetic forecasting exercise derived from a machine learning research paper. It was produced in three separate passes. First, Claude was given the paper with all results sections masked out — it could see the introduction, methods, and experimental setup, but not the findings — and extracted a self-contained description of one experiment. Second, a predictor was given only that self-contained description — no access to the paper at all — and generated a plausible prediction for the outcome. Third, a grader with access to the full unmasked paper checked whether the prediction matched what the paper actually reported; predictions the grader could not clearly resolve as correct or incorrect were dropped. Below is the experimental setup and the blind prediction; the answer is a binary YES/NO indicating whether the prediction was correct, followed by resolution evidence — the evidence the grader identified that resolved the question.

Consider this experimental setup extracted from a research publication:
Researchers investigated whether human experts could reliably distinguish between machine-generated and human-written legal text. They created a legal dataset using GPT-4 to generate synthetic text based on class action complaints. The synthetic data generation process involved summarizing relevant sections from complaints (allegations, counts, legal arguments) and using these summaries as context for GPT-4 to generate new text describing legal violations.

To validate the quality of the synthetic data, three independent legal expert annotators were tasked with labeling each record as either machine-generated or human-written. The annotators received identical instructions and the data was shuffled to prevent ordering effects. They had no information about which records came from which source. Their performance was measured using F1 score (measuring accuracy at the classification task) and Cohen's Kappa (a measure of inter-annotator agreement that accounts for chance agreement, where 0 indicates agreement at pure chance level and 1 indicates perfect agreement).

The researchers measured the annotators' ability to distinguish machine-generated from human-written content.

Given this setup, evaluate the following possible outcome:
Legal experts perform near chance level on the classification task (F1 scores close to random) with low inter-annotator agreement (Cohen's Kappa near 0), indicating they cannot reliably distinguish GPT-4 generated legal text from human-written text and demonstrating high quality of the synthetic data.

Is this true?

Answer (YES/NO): YES